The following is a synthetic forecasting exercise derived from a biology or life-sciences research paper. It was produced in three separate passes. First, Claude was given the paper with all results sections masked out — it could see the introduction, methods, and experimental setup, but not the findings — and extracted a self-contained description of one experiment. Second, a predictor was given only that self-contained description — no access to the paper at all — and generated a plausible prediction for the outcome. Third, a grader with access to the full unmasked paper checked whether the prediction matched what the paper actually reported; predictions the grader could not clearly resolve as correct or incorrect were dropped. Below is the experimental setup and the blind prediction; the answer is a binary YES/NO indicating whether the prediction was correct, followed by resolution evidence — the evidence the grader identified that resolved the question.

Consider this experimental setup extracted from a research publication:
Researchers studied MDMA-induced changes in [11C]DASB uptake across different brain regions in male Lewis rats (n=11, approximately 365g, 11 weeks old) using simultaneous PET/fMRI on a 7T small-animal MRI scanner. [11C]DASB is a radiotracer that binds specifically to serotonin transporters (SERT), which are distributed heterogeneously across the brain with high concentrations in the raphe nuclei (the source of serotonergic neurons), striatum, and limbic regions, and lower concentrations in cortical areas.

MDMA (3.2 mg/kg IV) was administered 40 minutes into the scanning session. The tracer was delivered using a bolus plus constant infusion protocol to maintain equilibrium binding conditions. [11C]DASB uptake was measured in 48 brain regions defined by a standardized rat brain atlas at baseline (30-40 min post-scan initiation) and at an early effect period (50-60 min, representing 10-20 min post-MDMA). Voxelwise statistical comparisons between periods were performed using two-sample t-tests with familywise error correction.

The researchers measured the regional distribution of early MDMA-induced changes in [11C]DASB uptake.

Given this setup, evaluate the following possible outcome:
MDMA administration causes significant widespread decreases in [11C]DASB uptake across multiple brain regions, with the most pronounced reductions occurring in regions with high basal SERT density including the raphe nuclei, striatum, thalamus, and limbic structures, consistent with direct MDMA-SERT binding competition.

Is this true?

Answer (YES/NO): NO